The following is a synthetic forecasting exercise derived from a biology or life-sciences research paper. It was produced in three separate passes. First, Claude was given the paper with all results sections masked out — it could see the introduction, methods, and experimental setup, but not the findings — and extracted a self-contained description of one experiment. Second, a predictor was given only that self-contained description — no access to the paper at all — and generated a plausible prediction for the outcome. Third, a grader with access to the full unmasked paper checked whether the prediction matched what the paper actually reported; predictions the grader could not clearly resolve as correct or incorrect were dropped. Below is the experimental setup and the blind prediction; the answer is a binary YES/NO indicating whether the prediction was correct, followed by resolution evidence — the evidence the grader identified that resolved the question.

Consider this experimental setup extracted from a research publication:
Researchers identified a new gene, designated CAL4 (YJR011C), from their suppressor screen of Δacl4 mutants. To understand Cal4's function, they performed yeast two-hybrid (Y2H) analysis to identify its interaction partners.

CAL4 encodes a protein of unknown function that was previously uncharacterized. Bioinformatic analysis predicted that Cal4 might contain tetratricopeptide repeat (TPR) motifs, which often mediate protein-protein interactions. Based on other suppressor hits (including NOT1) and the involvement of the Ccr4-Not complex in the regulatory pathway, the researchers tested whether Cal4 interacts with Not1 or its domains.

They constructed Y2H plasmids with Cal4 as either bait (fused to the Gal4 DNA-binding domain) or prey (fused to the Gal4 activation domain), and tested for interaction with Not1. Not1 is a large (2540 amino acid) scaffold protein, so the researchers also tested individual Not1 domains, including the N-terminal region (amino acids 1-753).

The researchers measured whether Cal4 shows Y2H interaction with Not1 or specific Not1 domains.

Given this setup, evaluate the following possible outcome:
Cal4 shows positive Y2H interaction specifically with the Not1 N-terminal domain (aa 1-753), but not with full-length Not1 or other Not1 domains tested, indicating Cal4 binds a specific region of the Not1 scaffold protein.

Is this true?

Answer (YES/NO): NO